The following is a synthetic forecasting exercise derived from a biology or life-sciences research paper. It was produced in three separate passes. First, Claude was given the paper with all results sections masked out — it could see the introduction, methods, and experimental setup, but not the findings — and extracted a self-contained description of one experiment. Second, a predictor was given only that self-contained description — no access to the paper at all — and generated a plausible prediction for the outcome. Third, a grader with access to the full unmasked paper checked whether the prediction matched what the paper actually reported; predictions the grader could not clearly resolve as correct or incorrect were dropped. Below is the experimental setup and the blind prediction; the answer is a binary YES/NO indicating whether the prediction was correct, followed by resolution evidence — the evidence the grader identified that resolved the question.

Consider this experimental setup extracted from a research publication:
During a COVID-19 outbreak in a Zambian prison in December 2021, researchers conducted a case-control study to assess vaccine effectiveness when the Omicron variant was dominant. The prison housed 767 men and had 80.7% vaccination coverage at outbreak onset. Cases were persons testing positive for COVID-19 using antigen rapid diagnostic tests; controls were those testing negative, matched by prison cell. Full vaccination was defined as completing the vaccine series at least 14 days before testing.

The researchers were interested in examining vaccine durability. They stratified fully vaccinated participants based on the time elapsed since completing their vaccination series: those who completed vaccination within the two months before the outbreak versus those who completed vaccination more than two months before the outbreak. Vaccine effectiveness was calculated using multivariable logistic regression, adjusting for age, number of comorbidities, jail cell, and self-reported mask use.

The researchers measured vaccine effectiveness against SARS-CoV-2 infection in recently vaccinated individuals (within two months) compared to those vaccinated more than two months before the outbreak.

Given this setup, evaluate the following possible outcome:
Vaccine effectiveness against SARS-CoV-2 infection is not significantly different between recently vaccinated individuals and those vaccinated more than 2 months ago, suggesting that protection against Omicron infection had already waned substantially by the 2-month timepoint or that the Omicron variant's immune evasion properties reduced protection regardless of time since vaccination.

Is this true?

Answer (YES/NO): NO